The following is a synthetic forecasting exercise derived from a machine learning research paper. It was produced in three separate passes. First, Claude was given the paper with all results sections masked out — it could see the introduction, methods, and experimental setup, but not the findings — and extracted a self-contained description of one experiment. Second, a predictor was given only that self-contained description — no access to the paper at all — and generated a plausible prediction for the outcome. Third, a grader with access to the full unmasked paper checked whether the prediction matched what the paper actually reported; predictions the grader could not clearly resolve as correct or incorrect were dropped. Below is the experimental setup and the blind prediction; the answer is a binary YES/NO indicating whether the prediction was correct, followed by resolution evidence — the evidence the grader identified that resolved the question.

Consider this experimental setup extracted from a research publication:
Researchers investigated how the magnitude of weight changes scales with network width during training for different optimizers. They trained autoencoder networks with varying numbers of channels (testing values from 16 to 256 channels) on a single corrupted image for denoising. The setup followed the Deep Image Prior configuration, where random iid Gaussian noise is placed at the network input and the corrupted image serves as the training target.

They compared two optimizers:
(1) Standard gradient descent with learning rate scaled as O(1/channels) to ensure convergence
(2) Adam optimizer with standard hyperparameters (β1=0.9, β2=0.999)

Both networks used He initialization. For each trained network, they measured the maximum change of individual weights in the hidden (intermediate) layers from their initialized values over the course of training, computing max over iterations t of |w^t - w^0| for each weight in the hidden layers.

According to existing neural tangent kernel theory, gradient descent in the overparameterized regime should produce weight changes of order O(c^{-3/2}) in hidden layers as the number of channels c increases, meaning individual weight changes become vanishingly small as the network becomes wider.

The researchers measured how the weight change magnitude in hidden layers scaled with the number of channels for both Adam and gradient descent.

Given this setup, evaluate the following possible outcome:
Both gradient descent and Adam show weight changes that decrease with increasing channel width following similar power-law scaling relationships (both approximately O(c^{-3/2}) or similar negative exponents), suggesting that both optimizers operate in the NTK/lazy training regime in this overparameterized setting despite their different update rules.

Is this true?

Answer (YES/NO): NO